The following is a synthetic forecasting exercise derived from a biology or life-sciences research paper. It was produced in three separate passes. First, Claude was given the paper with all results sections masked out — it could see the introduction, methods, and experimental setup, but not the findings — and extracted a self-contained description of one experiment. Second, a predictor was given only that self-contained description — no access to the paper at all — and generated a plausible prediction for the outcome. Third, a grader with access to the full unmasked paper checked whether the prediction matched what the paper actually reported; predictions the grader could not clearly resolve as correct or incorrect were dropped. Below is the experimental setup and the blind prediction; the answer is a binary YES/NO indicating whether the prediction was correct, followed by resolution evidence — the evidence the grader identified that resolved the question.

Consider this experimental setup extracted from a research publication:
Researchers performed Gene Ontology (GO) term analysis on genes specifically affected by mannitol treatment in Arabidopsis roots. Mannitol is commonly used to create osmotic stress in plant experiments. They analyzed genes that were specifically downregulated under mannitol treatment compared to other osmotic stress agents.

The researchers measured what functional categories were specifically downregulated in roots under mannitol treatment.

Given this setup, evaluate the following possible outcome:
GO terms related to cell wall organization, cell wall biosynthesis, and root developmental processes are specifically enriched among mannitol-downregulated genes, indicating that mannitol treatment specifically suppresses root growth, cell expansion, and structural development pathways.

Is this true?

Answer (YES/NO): YES